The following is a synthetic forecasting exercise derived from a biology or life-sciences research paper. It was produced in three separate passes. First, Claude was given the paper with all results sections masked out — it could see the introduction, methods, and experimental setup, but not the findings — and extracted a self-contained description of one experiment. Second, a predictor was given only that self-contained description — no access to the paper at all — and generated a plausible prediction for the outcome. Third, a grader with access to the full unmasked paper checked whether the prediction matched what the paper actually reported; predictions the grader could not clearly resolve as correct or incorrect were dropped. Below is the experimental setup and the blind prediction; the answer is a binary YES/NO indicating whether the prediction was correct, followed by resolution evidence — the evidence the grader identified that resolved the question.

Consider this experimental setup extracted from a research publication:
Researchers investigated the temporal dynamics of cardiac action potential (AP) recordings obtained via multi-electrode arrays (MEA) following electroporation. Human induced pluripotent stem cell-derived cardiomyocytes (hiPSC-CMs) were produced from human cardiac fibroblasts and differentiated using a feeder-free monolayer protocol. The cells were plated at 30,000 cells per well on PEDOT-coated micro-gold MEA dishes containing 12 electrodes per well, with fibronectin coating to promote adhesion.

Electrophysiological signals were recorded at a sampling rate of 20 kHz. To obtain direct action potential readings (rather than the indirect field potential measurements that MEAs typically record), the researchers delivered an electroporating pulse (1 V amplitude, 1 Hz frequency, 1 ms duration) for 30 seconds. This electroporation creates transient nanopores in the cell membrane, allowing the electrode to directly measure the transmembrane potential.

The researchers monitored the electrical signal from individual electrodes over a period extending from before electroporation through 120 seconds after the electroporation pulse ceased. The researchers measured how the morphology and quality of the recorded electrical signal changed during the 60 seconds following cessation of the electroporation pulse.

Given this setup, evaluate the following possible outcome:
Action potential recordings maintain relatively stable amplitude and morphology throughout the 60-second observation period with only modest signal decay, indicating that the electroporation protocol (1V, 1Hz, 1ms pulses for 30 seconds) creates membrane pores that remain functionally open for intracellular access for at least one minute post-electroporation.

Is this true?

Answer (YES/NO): NO